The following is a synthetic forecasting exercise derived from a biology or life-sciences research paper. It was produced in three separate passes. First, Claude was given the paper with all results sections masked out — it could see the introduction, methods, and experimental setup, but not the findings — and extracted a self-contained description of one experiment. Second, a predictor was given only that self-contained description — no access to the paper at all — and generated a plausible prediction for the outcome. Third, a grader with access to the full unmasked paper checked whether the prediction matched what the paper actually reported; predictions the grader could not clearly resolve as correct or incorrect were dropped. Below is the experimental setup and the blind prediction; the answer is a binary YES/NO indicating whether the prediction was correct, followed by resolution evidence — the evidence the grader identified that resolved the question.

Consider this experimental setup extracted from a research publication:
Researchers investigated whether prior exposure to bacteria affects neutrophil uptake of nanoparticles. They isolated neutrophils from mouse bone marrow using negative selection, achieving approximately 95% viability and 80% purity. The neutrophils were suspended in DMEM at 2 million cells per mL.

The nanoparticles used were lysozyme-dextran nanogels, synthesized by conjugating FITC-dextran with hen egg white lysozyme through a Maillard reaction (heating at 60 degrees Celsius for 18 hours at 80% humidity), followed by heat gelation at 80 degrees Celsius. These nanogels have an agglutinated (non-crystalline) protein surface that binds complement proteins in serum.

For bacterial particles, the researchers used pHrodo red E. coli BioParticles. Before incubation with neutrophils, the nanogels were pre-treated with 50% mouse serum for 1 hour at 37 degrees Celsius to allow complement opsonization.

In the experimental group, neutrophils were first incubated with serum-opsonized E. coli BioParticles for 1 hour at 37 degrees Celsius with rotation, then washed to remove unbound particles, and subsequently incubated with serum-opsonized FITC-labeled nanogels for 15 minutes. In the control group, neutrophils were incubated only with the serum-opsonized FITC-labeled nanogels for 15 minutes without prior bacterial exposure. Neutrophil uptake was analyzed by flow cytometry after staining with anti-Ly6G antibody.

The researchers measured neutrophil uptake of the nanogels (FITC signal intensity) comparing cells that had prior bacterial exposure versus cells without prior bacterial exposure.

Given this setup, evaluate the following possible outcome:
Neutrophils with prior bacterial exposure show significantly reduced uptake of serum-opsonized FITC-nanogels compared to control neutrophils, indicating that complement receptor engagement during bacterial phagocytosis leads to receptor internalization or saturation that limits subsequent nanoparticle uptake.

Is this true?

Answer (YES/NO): NO